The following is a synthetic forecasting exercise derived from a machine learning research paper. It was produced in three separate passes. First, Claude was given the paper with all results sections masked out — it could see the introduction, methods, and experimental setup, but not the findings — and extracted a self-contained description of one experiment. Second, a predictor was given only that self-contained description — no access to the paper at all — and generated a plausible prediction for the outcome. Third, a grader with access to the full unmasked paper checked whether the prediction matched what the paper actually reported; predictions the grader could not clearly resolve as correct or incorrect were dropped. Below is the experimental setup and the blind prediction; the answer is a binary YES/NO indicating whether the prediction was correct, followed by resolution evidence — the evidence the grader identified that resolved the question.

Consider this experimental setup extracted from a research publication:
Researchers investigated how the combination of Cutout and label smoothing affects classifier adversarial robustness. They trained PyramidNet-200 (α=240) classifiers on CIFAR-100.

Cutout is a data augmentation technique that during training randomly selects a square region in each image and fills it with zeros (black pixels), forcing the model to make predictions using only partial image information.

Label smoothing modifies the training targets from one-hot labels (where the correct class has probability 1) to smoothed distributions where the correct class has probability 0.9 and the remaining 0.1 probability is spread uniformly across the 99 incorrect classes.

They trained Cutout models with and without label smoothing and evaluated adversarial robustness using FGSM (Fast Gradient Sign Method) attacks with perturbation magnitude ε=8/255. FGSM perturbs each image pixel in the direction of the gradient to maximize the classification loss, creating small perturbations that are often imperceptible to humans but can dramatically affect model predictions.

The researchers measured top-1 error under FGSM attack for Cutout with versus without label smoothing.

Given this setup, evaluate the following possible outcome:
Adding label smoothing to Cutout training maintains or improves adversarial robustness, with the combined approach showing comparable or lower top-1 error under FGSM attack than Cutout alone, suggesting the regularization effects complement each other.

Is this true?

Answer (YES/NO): YES